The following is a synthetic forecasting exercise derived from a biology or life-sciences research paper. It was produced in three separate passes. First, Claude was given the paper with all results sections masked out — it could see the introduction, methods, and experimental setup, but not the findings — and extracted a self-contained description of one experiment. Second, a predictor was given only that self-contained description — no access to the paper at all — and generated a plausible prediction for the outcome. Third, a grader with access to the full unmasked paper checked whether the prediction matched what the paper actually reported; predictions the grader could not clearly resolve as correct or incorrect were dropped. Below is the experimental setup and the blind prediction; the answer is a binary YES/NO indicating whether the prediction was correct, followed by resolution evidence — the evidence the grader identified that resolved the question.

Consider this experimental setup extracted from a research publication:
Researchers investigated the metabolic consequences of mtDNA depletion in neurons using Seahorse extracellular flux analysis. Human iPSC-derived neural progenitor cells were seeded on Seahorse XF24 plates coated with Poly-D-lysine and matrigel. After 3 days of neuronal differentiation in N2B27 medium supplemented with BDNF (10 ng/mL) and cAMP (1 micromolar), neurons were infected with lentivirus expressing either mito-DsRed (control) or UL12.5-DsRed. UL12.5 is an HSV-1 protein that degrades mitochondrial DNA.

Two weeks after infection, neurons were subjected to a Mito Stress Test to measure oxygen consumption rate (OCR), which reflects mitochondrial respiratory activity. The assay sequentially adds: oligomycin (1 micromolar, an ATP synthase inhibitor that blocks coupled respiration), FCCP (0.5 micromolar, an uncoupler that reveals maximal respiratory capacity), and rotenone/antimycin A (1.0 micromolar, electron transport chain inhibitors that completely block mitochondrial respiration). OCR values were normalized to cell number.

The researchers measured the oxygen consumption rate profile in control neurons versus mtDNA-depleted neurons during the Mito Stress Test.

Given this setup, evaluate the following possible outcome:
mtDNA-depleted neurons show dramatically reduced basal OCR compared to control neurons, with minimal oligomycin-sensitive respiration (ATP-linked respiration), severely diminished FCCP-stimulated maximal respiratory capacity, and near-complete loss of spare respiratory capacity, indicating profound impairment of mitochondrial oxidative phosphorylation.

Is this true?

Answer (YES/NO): YES